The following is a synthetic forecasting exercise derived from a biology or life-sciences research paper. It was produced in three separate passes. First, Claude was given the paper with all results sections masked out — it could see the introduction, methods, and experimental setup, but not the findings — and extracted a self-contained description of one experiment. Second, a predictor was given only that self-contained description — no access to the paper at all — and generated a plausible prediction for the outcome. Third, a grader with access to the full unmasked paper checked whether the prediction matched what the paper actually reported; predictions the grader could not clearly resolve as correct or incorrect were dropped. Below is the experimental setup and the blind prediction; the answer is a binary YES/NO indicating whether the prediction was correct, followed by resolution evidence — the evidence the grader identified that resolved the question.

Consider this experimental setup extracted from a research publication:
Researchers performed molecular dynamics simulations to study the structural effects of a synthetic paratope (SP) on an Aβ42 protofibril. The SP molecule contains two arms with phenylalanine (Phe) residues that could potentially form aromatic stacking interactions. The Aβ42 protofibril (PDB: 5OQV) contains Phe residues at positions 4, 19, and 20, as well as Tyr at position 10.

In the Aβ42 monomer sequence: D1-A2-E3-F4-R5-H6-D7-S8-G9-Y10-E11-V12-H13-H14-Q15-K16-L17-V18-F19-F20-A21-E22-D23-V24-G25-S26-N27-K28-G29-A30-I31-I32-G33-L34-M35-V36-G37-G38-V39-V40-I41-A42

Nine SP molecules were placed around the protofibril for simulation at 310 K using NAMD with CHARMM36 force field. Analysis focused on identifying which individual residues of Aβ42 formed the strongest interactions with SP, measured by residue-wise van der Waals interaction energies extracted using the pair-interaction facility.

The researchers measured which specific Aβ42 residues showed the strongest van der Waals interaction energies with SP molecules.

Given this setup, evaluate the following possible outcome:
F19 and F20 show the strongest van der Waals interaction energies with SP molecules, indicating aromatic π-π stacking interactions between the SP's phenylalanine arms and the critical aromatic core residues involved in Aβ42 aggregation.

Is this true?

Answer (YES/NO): NO